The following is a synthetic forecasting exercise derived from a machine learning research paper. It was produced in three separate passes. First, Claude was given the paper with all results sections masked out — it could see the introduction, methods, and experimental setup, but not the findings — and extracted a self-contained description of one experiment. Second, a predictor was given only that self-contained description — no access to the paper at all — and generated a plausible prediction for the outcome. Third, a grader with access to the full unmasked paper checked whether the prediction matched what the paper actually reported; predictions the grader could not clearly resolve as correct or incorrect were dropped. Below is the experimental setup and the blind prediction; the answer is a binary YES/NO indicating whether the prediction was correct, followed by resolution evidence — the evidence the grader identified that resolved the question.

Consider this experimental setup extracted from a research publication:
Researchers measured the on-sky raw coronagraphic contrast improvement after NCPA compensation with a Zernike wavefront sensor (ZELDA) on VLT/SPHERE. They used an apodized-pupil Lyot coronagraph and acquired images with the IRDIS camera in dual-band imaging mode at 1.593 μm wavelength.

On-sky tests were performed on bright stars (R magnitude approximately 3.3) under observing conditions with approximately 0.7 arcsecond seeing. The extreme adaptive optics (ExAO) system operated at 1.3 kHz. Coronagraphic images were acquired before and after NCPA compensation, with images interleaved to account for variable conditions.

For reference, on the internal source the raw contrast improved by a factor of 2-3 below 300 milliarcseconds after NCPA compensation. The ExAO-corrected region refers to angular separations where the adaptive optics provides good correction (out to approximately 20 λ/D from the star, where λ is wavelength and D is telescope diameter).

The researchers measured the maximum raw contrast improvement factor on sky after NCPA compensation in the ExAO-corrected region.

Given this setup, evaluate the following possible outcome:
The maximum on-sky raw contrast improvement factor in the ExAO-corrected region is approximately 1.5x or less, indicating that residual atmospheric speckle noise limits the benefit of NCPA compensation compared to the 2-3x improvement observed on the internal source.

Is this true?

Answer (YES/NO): NO